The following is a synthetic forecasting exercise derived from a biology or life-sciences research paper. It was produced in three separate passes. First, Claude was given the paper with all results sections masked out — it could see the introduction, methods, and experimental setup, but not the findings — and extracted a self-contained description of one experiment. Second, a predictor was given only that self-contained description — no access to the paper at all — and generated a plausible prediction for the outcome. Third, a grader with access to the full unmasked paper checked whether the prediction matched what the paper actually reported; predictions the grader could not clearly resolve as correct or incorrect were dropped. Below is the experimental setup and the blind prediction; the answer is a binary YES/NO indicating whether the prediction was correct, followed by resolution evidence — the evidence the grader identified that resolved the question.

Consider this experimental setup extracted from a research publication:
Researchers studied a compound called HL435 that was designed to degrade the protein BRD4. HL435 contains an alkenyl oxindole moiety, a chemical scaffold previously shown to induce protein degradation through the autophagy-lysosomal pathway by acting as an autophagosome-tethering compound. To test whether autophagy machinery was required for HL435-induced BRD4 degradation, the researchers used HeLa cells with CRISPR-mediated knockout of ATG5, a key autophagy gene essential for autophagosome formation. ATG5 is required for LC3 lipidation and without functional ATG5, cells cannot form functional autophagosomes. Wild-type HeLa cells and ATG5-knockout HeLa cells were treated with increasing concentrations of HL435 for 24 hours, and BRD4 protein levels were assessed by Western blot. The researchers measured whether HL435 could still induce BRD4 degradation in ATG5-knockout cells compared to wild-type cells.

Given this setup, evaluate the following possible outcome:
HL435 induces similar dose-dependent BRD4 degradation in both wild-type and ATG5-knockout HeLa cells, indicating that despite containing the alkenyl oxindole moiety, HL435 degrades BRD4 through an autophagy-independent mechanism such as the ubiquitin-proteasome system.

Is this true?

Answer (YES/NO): YES